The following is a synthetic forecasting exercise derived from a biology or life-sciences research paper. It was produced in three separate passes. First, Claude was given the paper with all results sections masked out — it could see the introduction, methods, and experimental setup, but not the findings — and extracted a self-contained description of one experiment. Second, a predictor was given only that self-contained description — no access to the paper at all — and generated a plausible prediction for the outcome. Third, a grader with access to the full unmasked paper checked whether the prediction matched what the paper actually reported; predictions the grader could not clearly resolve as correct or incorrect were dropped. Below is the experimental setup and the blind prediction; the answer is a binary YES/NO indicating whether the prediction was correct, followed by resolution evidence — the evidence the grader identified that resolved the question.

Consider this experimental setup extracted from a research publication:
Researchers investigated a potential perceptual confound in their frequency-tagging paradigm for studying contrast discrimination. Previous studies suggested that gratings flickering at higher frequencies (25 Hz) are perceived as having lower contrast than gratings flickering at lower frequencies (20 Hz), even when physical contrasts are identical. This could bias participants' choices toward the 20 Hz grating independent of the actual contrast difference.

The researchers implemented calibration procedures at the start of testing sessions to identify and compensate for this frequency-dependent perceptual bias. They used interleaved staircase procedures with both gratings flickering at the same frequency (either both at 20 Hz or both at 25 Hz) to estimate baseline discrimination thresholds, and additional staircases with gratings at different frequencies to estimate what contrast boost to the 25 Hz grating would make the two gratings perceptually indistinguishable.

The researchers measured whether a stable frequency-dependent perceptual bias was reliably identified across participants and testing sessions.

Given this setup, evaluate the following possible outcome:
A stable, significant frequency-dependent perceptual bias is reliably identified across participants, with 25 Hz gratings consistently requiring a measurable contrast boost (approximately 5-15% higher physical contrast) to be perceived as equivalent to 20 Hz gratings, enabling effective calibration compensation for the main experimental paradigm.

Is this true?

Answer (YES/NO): NO